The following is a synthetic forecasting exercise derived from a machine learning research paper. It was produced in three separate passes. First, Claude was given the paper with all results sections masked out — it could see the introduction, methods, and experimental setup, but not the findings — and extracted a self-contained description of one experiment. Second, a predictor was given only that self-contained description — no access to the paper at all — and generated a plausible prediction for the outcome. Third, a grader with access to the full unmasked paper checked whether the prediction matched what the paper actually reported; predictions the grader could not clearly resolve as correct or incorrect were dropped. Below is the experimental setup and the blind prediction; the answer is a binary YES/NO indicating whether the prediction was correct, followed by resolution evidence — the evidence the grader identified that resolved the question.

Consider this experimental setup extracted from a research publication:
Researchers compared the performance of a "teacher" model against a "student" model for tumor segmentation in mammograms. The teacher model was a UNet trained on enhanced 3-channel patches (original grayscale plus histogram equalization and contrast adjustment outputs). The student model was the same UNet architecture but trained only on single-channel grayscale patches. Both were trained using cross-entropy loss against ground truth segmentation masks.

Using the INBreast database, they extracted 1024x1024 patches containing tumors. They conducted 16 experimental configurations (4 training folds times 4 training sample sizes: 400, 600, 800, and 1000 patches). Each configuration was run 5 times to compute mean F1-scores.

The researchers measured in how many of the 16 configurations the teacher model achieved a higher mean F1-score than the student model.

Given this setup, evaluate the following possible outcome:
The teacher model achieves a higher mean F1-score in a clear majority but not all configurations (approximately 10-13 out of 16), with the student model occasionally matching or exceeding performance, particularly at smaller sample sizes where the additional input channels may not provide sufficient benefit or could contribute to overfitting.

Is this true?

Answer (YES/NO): YES